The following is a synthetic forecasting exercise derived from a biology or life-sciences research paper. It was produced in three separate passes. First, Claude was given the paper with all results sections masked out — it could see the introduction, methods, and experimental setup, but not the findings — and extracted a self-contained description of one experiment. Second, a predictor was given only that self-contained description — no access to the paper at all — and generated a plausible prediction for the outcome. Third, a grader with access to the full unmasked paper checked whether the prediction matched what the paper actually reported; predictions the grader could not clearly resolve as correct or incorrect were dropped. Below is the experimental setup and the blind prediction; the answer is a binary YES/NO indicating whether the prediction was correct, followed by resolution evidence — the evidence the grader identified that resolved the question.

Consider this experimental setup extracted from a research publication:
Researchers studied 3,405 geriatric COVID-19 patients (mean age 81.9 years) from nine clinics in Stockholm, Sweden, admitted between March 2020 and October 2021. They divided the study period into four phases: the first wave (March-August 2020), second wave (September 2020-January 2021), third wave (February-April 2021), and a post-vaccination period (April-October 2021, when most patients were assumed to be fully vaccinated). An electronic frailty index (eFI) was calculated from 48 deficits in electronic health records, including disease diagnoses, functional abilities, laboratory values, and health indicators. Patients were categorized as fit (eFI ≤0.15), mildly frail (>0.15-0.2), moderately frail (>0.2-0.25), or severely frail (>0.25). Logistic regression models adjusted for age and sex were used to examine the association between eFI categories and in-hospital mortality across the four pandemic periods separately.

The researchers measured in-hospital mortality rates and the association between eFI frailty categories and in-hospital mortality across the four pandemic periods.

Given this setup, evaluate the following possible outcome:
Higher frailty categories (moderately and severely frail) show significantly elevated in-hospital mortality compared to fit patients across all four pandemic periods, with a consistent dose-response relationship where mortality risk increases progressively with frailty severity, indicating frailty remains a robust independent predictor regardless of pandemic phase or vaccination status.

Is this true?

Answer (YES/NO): YES